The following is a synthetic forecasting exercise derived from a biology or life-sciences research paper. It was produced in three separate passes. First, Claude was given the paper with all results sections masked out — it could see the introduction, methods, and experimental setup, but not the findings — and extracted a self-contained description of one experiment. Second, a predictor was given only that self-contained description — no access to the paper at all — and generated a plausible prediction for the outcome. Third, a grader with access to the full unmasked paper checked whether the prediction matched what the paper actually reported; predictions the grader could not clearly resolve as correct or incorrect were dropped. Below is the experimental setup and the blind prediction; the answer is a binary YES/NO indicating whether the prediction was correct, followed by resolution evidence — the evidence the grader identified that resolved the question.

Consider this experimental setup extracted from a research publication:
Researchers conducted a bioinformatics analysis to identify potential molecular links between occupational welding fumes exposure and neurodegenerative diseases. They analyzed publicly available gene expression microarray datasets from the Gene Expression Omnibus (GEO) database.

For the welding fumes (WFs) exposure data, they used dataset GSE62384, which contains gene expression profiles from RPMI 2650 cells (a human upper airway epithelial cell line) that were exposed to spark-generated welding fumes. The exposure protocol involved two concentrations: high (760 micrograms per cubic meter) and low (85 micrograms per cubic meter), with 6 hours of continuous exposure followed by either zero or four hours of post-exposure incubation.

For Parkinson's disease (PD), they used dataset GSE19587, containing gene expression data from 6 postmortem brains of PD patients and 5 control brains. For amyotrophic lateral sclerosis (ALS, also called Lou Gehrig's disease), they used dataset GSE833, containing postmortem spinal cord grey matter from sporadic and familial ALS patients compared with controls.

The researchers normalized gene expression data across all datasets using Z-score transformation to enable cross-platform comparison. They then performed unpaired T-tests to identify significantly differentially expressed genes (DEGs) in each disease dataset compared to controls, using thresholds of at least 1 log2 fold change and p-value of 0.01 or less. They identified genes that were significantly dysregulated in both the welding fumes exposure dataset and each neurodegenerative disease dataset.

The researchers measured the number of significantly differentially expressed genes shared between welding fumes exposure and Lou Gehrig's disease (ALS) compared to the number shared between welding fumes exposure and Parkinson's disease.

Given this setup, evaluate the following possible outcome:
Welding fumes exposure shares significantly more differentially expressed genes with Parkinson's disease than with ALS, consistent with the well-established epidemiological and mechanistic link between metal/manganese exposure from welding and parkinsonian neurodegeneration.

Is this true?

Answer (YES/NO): YES